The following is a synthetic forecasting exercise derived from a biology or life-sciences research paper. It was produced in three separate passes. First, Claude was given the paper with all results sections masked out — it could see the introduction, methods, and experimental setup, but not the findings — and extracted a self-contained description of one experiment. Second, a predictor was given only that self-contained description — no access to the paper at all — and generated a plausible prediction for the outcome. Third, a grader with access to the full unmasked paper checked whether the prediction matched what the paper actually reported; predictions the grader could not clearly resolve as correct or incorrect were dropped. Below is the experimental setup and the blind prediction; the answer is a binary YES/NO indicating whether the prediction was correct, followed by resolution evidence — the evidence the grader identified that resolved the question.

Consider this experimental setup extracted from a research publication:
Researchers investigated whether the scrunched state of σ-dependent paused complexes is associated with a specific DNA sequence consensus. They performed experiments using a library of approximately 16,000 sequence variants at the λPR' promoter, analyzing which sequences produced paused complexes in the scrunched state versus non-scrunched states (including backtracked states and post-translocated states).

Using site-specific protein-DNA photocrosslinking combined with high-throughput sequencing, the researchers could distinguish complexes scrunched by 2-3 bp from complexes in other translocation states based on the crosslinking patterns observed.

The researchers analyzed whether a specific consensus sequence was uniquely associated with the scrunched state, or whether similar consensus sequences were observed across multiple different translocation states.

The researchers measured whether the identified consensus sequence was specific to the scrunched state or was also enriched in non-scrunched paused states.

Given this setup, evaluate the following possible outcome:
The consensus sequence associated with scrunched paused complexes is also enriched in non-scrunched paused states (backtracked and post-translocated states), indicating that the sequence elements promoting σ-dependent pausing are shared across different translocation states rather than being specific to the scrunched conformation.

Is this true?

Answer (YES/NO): NO